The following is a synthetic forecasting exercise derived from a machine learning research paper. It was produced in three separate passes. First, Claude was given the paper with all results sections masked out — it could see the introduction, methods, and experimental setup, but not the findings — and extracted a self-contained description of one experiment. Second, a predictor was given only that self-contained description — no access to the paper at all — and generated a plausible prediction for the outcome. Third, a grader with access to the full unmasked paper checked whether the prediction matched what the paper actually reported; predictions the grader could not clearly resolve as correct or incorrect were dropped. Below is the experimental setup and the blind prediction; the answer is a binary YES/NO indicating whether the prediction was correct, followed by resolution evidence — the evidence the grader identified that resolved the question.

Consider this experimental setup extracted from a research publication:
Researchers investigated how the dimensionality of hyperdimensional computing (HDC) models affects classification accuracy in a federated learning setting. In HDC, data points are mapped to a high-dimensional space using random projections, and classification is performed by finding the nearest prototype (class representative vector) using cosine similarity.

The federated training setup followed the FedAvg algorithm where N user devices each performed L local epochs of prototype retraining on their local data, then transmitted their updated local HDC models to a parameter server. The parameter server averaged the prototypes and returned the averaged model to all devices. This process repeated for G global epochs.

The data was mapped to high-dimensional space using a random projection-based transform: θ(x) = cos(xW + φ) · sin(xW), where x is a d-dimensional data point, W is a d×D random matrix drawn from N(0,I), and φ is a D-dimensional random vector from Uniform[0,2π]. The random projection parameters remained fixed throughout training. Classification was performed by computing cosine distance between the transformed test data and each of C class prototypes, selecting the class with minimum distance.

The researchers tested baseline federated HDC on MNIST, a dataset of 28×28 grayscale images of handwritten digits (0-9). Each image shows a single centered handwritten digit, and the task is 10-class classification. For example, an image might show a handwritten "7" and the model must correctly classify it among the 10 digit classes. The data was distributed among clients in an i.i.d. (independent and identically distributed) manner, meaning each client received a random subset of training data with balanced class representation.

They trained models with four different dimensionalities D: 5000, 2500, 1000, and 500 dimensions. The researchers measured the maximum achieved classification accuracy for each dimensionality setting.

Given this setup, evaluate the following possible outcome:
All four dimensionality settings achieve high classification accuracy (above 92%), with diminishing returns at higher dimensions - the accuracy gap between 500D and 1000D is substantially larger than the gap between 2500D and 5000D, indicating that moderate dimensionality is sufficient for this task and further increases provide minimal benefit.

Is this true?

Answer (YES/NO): NO